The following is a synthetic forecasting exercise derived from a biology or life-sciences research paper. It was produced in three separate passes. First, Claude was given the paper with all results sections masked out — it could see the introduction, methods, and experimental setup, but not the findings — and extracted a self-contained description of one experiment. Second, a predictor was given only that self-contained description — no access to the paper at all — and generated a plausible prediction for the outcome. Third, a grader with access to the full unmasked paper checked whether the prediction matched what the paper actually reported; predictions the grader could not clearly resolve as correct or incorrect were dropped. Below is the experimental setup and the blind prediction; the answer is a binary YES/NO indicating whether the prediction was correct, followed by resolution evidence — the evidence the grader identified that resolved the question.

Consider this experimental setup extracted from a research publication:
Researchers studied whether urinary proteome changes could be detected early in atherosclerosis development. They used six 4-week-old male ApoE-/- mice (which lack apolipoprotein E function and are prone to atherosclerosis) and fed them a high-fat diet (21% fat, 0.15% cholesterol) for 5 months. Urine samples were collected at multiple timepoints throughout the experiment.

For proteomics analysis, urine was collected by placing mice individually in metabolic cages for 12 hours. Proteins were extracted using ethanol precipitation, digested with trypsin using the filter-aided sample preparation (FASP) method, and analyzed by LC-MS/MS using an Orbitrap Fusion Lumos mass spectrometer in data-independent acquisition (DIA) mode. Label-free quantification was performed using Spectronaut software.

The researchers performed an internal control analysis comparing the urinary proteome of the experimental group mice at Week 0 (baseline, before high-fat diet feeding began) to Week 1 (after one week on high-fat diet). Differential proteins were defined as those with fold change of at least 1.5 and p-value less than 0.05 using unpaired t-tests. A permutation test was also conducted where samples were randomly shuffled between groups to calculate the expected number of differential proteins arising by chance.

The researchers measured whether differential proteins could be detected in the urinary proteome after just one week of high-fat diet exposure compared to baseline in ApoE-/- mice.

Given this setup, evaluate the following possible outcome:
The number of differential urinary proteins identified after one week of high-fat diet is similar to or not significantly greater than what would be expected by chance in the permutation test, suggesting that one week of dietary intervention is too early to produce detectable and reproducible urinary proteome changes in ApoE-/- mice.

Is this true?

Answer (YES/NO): NO